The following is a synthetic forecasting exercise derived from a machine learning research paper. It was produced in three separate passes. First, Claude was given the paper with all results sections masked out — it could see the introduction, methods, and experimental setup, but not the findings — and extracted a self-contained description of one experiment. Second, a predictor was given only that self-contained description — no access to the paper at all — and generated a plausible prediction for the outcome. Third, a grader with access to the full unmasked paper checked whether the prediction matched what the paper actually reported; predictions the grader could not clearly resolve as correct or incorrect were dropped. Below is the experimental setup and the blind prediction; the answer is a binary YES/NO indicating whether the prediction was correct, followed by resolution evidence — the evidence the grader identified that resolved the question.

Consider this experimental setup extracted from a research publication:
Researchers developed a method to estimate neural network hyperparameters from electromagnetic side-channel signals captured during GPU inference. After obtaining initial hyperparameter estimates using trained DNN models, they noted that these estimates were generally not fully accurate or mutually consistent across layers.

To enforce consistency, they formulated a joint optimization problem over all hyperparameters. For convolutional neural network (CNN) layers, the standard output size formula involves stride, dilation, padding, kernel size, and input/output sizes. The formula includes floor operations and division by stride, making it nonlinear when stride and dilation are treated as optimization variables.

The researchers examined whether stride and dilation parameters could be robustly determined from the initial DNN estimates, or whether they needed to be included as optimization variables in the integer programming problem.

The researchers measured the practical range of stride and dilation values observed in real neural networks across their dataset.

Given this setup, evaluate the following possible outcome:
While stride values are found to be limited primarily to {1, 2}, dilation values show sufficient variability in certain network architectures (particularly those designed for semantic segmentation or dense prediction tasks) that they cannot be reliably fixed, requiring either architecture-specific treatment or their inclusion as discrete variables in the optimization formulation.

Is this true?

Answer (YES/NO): NO